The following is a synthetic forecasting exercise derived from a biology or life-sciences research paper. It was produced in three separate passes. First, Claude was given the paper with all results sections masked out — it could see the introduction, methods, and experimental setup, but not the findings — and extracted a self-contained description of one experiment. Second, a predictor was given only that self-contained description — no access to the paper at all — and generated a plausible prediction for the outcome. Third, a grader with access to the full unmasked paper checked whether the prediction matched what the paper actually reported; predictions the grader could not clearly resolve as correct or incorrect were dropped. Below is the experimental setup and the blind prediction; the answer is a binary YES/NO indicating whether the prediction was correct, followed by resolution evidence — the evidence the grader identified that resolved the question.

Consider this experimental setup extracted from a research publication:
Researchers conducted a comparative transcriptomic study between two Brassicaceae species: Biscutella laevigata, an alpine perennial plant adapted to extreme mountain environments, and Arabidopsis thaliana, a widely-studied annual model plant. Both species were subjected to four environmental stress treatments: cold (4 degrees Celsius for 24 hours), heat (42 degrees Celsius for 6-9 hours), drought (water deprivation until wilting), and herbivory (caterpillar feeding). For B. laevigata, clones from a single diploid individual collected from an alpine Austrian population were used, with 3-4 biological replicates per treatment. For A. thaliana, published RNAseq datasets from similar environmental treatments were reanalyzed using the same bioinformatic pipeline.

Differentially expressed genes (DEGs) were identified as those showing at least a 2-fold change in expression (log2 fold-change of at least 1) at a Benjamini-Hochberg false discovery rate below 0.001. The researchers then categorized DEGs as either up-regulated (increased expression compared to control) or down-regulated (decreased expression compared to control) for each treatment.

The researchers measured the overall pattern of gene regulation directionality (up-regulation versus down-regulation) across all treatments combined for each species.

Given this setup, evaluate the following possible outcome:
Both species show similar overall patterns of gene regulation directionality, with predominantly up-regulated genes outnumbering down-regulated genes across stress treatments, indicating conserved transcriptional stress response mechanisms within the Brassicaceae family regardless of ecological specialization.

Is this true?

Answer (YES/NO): NO